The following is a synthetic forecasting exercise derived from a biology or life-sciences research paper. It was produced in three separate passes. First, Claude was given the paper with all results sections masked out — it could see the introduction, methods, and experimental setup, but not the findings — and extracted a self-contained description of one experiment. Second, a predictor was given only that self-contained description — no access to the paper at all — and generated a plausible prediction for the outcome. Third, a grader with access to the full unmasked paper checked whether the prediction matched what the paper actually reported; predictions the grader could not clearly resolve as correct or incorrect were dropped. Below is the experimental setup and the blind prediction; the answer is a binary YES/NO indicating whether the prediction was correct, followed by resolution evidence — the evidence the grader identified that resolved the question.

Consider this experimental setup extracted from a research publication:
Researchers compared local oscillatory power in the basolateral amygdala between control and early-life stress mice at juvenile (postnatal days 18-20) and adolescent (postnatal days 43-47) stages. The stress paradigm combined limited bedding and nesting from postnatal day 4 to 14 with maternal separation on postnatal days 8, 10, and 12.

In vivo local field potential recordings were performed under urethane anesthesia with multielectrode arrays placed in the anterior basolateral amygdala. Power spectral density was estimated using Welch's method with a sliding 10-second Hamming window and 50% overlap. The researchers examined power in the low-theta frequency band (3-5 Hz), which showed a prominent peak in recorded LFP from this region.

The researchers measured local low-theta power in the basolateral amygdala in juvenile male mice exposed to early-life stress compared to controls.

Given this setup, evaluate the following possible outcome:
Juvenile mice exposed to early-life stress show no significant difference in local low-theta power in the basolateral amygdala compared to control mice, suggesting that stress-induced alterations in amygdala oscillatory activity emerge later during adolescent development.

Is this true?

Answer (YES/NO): NO